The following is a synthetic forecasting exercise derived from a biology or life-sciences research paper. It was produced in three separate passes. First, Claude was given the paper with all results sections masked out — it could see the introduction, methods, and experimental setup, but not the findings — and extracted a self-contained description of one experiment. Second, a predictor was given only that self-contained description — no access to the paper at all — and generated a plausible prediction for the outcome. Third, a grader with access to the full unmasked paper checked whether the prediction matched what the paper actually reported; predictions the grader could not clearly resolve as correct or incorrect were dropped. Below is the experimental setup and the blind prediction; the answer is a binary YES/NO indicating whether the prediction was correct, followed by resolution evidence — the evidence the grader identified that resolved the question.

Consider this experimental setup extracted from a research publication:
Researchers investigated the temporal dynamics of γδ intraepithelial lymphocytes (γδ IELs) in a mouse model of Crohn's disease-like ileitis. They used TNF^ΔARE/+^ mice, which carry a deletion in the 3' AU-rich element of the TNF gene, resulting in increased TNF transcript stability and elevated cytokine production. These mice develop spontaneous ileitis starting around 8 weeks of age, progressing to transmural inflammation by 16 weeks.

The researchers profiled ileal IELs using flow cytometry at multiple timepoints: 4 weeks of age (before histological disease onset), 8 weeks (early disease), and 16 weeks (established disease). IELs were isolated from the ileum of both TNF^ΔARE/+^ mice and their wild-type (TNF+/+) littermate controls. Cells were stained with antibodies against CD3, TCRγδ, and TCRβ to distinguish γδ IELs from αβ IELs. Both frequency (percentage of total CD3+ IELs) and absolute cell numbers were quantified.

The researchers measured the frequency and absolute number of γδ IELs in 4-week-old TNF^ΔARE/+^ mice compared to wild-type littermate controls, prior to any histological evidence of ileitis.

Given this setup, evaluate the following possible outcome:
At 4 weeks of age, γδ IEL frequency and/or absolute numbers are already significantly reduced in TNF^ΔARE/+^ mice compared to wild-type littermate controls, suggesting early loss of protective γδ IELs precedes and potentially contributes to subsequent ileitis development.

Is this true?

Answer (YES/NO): NO